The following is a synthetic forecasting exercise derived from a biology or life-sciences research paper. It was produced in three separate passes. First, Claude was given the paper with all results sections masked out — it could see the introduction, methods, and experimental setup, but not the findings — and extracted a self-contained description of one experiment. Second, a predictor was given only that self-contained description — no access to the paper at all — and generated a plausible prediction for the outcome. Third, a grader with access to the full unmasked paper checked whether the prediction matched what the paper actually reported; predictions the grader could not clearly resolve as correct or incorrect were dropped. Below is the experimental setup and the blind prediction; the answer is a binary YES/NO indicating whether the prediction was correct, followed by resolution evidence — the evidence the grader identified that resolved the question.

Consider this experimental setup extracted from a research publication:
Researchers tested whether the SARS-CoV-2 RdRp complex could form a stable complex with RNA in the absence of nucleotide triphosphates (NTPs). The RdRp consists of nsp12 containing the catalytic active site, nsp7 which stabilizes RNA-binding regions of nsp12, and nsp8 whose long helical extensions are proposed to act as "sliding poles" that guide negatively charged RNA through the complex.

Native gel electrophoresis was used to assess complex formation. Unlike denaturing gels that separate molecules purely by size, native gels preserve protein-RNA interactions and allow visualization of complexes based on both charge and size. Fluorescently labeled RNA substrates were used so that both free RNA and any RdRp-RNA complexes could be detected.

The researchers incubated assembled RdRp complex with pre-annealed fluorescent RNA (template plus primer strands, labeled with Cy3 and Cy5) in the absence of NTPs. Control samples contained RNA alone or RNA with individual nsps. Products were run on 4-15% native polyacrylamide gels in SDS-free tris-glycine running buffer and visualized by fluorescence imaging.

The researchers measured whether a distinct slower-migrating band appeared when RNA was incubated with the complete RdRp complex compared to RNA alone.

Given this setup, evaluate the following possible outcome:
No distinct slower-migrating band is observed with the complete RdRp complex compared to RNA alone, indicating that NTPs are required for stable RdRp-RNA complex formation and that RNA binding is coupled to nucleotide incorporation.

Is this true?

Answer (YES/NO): NO